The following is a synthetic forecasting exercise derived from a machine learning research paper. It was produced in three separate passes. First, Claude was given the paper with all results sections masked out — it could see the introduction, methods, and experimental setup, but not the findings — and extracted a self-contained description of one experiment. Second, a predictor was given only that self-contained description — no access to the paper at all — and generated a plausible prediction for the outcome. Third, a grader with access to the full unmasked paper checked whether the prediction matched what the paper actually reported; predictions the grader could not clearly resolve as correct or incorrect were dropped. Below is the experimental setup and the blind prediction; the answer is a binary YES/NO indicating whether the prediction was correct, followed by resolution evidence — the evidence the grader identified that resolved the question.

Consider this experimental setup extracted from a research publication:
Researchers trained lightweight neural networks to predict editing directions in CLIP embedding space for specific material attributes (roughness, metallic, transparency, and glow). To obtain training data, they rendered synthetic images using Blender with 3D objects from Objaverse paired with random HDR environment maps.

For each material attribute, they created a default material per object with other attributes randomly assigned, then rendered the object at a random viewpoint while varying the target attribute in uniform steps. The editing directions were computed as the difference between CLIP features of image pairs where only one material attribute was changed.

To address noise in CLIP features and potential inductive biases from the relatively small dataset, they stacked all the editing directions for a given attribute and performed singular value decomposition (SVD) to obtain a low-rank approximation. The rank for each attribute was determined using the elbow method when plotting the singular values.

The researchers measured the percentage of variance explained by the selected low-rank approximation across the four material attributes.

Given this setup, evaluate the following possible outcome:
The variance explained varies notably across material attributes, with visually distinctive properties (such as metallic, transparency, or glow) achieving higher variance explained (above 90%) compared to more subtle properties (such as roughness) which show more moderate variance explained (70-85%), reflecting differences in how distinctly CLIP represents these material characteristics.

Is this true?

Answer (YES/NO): NO